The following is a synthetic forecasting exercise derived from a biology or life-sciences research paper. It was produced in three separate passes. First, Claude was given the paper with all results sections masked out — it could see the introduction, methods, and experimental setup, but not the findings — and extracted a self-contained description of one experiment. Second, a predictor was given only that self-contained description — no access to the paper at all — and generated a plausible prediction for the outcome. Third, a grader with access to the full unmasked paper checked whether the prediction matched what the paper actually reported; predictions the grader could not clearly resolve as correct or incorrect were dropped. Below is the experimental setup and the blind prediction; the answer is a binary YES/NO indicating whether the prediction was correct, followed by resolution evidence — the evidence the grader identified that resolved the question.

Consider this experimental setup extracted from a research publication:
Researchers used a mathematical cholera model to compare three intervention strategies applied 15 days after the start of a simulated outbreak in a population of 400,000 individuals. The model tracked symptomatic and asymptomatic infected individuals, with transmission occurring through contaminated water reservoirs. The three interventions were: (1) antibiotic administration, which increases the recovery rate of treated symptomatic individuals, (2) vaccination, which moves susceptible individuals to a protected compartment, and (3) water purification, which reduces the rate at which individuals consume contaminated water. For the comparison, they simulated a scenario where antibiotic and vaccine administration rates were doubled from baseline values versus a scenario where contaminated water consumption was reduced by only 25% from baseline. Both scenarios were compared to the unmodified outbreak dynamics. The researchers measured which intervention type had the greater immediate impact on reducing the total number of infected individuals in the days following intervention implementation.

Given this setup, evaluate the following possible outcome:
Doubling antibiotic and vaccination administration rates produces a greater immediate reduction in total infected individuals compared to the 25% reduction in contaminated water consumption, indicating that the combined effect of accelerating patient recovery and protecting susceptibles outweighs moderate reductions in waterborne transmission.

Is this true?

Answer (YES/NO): NO